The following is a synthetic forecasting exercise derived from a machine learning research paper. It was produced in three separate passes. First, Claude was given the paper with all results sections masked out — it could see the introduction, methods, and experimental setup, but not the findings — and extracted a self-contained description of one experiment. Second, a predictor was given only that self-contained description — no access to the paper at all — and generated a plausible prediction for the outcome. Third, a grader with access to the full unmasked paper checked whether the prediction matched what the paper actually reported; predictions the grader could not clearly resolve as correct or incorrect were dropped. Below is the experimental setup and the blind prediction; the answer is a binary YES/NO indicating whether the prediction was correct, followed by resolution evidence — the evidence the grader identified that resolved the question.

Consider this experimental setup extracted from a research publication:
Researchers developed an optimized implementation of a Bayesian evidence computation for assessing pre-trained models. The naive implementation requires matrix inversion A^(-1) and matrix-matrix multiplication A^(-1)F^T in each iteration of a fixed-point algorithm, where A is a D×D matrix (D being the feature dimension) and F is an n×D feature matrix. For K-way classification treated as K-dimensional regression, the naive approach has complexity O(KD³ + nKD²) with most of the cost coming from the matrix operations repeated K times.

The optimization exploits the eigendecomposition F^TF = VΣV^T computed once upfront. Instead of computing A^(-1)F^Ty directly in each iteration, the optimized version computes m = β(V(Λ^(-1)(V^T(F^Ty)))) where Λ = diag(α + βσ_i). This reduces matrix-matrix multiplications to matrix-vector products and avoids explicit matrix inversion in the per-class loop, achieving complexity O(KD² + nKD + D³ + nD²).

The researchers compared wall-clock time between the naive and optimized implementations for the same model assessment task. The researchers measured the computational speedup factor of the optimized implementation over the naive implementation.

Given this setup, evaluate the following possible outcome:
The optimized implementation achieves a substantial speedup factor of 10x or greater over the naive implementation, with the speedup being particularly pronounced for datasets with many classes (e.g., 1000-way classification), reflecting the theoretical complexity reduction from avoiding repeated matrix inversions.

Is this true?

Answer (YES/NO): YES